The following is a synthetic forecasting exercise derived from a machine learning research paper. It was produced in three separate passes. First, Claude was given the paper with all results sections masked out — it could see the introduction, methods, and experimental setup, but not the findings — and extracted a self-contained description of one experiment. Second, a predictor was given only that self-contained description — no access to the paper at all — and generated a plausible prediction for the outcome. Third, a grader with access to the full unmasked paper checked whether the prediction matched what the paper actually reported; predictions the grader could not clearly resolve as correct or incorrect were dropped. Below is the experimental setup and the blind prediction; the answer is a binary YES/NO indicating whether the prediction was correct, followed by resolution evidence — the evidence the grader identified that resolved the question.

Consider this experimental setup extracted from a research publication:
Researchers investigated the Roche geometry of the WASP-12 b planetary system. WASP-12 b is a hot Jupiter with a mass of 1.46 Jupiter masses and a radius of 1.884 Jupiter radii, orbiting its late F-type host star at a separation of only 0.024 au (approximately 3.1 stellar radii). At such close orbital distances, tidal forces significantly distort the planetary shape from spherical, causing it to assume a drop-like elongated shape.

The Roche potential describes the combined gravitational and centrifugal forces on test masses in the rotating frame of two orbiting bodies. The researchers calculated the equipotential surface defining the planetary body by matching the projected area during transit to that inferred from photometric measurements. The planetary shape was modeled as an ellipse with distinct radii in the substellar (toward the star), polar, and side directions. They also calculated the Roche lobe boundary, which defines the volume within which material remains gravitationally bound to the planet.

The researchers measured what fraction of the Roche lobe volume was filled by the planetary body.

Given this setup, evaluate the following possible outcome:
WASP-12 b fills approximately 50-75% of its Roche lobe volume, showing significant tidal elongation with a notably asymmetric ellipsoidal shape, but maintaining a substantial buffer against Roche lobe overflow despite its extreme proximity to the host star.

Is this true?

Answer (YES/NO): YES